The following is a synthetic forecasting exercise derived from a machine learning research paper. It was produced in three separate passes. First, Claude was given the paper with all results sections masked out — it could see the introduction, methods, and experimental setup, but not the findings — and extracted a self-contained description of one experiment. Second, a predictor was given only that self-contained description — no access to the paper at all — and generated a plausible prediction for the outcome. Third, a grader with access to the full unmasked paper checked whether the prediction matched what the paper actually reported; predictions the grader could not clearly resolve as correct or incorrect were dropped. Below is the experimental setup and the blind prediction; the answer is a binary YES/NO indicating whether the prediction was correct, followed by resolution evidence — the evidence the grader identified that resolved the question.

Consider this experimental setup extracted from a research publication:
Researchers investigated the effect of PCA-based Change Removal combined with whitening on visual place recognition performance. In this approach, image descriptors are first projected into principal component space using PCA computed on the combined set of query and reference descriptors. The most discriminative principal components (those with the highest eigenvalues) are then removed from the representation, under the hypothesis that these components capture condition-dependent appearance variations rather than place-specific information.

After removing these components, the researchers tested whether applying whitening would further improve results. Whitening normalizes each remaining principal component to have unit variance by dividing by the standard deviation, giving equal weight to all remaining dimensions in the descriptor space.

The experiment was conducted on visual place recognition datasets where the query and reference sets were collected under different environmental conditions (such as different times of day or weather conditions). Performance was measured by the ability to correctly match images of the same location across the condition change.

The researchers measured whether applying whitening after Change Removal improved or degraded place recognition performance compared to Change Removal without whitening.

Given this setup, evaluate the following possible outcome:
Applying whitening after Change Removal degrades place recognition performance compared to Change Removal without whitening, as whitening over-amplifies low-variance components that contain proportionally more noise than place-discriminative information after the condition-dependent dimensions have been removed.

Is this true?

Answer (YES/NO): YES